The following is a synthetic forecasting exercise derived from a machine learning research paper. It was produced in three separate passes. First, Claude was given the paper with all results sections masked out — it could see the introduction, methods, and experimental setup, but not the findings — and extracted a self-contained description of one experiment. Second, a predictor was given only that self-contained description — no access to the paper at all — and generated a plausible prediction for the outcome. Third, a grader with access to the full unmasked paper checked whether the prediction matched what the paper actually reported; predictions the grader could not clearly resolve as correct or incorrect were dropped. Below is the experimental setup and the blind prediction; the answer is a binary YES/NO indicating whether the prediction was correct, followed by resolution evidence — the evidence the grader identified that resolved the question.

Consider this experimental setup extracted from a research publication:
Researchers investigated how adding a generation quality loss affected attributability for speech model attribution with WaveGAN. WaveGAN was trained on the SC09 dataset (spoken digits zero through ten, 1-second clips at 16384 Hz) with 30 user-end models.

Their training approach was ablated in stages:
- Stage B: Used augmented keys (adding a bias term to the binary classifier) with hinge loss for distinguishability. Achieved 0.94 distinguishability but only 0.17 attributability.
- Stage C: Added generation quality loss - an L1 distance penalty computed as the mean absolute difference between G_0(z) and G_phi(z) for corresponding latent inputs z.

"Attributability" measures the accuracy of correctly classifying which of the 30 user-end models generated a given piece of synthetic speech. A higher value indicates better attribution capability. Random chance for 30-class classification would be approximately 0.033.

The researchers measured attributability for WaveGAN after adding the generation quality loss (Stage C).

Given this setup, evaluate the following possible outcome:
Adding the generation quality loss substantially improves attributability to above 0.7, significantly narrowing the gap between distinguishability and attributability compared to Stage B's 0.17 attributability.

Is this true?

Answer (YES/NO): NO